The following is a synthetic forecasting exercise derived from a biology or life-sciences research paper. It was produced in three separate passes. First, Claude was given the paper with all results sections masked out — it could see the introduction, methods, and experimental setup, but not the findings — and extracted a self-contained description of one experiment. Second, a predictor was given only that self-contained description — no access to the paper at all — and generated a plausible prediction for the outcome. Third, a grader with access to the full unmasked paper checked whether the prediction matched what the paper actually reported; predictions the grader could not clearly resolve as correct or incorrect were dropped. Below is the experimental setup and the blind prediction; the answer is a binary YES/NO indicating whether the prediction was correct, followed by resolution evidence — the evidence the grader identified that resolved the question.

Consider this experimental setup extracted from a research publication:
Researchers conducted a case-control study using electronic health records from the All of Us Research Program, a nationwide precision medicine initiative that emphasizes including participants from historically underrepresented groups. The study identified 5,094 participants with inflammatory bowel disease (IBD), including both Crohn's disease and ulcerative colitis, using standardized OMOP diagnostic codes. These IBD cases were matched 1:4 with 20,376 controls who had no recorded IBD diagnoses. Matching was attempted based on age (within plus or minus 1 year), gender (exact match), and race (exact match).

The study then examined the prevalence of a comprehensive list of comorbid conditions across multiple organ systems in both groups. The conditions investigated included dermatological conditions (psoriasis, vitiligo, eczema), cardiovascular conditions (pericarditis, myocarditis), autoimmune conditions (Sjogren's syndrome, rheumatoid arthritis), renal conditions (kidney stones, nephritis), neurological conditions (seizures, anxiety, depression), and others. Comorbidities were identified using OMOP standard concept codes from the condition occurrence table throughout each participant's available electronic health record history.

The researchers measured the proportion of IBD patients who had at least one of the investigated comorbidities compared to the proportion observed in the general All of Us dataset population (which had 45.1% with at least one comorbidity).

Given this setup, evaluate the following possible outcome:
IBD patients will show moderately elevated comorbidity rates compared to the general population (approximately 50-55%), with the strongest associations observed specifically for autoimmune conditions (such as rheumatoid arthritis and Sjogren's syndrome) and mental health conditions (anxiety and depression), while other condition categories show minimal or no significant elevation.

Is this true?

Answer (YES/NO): NO